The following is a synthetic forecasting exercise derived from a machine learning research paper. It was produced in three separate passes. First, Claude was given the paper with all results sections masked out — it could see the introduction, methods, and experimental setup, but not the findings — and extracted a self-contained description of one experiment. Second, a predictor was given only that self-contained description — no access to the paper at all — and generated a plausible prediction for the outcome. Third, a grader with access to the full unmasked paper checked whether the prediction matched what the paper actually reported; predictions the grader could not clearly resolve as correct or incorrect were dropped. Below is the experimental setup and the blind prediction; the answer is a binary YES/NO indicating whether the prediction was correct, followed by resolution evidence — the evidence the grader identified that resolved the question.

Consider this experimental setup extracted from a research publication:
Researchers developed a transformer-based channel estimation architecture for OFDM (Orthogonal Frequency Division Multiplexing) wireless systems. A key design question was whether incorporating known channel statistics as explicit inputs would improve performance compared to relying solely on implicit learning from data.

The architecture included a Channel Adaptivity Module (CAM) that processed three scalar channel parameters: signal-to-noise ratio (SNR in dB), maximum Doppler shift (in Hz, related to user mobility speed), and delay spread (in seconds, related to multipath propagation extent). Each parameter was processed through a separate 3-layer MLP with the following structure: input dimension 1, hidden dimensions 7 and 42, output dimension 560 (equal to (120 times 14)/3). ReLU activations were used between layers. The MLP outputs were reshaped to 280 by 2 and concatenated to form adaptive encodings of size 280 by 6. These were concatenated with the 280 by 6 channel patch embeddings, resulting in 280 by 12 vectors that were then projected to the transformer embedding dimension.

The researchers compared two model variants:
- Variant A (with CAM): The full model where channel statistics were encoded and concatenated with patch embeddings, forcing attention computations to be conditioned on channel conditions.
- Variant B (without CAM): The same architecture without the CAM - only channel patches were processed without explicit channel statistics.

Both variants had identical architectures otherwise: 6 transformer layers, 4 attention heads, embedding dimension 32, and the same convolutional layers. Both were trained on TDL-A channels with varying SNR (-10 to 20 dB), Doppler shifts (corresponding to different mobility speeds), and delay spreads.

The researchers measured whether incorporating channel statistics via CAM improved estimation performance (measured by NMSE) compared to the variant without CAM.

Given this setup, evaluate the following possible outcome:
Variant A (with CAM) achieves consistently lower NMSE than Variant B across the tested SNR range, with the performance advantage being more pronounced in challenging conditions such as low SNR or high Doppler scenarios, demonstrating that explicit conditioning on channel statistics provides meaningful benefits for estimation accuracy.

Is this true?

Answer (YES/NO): YES